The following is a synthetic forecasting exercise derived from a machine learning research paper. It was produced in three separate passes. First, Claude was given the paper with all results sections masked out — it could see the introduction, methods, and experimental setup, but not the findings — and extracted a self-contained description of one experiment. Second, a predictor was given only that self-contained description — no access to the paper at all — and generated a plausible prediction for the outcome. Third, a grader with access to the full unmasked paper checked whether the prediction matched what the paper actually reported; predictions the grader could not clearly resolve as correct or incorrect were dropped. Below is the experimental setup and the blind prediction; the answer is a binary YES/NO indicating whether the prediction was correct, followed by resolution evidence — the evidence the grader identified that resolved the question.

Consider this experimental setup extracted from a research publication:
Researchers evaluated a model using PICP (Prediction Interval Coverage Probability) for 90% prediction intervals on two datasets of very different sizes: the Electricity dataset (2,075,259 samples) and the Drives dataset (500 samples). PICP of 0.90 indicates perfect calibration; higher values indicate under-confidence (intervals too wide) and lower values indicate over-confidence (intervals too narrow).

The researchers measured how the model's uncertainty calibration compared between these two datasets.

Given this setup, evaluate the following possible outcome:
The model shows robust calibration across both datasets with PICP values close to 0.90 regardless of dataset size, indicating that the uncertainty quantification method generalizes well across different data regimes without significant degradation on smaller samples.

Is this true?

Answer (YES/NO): NO